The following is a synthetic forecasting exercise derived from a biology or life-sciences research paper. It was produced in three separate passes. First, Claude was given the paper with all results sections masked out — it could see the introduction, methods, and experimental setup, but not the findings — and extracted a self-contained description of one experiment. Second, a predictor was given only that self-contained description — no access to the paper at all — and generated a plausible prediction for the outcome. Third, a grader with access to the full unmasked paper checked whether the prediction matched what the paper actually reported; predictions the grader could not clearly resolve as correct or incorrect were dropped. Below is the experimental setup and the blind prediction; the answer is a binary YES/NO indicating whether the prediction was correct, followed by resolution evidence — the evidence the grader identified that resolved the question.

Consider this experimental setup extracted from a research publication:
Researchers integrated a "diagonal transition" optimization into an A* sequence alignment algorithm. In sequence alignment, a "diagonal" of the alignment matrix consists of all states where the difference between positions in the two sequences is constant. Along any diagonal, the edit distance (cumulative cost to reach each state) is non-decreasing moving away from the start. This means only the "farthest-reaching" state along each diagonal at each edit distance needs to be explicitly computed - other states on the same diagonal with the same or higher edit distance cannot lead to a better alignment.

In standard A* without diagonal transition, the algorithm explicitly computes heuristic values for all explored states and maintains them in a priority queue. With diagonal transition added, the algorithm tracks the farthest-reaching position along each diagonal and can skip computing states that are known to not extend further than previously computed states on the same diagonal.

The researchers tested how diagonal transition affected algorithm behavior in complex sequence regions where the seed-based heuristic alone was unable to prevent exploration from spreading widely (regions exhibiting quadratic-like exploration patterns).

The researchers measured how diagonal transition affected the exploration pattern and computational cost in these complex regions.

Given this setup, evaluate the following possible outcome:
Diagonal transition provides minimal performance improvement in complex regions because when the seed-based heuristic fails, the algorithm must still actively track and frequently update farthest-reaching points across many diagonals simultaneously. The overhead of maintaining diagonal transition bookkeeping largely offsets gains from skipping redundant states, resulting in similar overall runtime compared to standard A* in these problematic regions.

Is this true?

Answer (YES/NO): NO